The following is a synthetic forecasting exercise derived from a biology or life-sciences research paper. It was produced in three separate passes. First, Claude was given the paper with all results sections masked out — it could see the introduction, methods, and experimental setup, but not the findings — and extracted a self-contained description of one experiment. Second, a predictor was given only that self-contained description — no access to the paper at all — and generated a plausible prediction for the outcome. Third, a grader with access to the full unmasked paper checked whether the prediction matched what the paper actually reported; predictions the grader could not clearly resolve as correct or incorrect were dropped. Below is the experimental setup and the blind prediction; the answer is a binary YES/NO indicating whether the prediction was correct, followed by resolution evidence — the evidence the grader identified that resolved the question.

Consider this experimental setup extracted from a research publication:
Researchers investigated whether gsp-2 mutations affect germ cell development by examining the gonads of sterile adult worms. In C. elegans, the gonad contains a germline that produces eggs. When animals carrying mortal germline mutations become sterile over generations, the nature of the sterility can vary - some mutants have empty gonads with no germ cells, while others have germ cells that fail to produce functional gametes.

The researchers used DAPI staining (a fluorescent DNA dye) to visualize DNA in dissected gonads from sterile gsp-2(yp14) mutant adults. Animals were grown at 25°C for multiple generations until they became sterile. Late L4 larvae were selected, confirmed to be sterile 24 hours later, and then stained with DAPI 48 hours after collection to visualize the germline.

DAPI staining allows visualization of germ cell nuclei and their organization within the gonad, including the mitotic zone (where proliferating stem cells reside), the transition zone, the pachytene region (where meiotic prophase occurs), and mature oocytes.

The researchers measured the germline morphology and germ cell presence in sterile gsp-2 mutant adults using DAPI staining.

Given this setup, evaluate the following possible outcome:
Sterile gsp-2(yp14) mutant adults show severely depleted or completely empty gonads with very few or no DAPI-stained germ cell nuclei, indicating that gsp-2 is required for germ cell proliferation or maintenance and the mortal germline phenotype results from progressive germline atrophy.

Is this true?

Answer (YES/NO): NO